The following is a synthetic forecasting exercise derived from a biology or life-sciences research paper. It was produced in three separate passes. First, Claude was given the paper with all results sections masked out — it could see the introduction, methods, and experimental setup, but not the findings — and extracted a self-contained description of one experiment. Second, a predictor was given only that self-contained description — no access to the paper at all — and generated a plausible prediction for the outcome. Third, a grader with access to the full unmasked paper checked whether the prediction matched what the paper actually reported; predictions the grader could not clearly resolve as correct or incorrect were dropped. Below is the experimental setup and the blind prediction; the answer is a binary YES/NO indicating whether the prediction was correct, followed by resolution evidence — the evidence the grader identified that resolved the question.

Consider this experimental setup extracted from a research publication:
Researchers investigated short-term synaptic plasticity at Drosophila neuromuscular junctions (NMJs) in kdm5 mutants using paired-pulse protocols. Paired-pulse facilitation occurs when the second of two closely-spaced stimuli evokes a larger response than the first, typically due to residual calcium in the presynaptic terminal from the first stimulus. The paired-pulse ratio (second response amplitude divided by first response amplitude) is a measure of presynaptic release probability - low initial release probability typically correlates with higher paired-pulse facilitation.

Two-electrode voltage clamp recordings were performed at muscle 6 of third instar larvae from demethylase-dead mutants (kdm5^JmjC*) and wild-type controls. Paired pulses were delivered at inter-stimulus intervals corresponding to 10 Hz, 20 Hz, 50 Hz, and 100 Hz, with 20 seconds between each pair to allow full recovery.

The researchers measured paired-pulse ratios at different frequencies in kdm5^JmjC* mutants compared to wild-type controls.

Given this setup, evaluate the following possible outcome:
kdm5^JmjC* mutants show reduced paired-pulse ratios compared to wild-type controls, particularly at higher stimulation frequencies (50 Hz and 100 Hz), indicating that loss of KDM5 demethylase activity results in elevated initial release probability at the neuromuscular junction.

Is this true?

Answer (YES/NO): NO